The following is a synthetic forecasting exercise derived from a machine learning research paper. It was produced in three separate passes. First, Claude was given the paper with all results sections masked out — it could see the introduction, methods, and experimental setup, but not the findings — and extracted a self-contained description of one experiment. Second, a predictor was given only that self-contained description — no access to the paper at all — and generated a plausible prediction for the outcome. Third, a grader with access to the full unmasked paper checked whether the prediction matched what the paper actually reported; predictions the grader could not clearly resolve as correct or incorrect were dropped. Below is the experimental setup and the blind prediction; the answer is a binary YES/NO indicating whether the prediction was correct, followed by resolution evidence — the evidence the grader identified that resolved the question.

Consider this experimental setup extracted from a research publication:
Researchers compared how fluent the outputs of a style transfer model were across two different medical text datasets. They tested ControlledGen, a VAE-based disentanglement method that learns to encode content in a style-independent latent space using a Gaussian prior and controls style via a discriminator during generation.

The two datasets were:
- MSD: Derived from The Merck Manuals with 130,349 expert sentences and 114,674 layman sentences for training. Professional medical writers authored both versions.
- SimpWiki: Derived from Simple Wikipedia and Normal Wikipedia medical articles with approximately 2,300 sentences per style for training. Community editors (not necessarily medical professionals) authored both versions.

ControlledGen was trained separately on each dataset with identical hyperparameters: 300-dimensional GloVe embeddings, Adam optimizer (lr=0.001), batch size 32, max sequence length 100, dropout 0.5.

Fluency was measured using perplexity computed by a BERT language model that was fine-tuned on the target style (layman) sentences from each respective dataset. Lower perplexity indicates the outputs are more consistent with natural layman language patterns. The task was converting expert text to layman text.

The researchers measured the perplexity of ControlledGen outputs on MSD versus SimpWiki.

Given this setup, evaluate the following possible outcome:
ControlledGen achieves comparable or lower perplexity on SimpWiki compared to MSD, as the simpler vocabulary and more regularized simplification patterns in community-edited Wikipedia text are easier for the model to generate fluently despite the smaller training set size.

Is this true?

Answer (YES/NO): NO